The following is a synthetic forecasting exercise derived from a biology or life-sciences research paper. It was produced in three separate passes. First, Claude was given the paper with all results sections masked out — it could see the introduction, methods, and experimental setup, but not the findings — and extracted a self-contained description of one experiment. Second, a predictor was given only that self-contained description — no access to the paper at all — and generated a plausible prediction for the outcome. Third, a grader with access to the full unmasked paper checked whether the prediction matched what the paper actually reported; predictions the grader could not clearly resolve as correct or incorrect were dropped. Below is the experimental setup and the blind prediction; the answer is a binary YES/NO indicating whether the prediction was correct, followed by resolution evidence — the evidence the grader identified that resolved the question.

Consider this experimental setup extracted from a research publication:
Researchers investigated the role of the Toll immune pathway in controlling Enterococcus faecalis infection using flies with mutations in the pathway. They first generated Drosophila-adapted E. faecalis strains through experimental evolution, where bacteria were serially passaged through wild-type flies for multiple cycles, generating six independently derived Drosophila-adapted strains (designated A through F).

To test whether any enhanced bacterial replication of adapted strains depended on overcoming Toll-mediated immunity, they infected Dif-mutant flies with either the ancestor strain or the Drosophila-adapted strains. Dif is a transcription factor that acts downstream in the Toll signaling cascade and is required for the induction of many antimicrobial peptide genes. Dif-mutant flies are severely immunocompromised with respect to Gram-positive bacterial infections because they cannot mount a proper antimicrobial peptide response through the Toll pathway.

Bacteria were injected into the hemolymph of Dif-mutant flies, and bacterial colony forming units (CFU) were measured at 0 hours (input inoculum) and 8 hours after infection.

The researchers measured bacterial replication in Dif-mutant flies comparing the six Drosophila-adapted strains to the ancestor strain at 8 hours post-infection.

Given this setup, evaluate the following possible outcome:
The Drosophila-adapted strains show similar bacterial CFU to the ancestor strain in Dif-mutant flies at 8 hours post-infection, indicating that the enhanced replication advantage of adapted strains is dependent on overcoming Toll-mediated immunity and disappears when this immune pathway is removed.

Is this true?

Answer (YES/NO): NO